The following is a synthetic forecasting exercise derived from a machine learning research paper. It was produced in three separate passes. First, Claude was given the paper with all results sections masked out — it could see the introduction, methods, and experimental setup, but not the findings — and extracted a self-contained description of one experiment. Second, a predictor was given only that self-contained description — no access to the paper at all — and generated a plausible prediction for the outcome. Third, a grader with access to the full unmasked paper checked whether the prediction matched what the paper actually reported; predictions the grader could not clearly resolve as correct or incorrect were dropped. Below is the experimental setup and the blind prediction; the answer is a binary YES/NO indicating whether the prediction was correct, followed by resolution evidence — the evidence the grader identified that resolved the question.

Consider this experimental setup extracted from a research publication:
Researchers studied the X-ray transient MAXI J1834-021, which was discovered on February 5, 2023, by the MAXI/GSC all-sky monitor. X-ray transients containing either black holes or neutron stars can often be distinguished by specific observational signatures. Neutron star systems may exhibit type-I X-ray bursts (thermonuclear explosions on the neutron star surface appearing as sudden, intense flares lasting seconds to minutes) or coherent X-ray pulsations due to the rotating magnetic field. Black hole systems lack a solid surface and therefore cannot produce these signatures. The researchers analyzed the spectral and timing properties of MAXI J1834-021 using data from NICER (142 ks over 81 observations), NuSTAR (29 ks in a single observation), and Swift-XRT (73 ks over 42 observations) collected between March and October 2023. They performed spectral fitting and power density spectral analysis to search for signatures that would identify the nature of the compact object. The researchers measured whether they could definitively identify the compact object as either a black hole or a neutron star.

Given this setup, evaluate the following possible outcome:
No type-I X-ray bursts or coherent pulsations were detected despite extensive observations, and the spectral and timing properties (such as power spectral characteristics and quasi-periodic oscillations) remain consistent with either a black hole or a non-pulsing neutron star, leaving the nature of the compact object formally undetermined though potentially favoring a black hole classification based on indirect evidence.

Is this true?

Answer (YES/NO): YES